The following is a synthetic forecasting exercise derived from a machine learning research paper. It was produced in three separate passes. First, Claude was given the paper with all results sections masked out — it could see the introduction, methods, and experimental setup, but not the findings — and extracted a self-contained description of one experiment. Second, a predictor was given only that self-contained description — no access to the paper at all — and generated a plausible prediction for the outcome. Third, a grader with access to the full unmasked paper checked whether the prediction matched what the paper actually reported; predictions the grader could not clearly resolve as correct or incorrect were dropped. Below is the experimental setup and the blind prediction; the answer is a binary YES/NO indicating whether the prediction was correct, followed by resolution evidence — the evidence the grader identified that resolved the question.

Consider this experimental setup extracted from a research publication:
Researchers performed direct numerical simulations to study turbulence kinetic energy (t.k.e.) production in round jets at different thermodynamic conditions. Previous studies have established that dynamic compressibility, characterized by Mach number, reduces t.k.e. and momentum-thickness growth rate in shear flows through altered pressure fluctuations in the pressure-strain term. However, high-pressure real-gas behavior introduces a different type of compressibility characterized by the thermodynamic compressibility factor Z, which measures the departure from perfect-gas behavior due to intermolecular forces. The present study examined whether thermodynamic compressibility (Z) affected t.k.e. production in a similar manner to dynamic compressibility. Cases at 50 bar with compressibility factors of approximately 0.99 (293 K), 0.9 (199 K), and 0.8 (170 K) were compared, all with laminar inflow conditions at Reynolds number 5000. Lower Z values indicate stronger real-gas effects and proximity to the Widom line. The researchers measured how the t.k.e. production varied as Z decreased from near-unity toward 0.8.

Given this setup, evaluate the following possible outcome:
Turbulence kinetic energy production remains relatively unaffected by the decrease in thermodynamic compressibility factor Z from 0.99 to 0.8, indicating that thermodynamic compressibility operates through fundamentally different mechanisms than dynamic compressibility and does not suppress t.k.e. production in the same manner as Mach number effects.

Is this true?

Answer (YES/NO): NO